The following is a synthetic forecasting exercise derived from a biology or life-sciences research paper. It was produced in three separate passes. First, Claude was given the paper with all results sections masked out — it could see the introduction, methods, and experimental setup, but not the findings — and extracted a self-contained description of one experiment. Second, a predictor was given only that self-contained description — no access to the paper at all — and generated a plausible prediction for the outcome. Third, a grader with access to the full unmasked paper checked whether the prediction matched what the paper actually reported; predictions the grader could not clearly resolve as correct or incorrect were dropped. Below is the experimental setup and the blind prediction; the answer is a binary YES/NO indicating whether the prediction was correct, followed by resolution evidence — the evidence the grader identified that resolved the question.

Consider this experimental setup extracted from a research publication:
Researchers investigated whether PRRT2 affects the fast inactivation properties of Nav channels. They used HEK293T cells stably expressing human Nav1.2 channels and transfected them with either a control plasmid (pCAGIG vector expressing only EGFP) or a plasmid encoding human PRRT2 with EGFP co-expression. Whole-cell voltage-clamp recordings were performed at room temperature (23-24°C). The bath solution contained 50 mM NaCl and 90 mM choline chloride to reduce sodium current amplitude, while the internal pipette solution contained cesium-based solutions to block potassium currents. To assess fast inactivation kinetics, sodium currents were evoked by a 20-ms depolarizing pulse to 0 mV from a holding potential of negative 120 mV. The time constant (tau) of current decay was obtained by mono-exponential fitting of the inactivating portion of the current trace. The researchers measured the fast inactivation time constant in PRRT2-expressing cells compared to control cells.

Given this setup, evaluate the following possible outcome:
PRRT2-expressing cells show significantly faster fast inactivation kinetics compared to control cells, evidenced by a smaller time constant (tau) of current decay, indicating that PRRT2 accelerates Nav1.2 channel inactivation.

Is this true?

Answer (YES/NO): NO